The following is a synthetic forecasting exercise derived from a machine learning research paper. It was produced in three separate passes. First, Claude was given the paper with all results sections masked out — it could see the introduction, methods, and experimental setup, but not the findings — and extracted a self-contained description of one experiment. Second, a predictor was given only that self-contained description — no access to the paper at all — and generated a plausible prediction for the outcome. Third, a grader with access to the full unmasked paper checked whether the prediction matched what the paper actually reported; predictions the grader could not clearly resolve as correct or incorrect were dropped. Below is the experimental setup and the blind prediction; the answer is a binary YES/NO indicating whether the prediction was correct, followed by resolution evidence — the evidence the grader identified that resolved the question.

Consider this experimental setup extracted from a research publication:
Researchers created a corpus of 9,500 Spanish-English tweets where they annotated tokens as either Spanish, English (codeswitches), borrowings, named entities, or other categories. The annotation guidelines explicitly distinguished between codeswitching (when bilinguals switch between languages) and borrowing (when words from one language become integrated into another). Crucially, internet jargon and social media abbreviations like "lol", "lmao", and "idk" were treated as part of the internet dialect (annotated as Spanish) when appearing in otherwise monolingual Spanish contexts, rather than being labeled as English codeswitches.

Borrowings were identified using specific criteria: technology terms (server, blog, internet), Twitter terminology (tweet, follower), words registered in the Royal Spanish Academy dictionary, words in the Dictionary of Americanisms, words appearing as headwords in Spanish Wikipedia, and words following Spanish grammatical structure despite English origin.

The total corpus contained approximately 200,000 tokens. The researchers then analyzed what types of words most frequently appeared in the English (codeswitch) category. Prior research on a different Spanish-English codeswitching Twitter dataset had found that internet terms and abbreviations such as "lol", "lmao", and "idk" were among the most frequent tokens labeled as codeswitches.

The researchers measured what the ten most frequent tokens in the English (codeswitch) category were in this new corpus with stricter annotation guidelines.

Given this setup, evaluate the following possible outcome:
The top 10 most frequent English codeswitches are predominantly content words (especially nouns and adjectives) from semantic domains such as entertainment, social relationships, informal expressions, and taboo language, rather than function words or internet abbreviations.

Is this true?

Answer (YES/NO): NO